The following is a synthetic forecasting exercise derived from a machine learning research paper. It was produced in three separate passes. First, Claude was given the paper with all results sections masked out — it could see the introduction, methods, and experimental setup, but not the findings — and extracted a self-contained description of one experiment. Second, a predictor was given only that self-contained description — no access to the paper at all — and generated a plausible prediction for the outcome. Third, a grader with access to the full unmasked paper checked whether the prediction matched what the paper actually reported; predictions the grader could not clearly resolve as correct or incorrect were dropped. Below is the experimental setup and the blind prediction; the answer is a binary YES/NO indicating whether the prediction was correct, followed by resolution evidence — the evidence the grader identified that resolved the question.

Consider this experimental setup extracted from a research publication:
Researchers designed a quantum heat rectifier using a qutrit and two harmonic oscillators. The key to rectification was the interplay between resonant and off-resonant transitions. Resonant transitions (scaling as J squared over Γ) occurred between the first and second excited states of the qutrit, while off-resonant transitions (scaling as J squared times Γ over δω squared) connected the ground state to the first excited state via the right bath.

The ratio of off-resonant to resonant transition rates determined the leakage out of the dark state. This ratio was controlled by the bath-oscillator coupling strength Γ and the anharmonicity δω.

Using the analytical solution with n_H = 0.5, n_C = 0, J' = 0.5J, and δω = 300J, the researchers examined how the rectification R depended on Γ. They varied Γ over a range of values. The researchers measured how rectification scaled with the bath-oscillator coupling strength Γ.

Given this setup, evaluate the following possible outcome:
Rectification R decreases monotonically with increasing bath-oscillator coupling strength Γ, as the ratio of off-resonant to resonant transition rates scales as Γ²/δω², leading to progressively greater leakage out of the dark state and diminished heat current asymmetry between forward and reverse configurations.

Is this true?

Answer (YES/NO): YES